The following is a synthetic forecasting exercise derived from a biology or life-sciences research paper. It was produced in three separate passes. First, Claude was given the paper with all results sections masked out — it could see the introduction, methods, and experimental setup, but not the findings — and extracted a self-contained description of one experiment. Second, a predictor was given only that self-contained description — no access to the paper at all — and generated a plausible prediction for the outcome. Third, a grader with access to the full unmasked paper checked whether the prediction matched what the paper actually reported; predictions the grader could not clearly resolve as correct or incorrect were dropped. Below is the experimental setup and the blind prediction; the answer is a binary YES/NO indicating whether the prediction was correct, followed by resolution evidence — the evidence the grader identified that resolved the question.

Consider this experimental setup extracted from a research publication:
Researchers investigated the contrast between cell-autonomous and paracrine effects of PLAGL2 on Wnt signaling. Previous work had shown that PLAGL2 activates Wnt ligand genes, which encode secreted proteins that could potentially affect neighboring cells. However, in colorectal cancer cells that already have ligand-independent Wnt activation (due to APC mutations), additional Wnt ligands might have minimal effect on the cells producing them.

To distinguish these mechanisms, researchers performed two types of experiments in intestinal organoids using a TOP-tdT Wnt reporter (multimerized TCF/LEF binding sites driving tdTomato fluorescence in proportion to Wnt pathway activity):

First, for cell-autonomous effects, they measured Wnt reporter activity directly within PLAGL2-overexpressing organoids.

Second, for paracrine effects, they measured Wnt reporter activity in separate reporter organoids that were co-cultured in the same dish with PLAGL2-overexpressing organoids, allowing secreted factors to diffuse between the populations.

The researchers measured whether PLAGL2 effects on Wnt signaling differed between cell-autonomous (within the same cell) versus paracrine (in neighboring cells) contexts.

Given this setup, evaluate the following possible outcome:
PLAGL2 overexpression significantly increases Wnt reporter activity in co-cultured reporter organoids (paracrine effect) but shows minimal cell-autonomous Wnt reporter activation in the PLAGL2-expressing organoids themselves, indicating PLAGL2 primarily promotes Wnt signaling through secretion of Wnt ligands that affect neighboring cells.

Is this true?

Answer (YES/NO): YES